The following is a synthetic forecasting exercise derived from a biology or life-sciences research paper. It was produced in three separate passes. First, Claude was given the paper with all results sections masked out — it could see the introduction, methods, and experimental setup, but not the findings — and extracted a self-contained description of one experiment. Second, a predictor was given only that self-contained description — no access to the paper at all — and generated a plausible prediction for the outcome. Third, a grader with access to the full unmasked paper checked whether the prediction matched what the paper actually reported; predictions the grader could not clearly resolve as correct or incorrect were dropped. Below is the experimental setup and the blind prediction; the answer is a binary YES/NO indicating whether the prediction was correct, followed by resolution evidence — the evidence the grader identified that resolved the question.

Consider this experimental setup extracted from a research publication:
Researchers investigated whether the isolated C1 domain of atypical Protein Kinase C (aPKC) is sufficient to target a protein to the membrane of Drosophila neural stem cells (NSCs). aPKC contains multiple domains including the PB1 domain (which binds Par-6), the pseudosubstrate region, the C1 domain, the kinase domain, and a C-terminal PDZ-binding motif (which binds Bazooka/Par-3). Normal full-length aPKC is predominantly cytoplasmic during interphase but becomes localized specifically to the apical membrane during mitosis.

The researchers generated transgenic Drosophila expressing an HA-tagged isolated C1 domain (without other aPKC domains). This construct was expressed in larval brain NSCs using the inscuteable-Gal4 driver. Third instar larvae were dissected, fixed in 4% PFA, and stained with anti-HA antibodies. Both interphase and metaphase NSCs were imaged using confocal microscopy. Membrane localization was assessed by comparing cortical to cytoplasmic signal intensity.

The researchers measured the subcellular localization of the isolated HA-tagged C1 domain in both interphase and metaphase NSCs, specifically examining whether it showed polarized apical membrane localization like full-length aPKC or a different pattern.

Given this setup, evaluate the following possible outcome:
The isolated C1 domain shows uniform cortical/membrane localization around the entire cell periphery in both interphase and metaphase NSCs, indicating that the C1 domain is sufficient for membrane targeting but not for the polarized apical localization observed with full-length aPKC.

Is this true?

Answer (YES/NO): YES